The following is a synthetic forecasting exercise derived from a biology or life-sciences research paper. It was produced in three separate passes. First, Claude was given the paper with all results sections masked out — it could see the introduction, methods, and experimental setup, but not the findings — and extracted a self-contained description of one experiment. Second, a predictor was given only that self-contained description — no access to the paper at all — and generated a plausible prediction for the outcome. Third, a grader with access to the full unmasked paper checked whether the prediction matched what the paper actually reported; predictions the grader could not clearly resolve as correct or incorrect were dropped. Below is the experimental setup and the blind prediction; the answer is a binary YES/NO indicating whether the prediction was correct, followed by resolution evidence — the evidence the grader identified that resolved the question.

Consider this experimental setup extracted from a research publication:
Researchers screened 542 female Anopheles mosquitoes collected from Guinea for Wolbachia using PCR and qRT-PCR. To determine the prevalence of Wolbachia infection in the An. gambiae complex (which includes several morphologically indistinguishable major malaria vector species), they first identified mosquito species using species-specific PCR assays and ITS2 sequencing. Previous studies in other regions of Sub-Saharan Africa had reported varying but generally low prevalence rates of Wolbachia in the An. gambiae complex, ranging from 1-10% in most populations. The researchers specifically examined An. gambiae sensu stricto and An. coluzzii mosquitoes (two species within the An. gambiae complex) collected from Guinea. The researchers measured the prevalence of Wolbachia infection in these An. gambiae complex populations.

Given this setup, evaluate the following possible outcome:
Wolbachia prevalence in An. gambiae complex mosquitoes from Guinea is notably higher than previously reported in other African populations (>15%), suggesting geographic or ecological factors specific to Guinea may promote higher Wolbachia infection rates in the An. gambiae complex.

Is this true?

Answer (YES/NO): NO